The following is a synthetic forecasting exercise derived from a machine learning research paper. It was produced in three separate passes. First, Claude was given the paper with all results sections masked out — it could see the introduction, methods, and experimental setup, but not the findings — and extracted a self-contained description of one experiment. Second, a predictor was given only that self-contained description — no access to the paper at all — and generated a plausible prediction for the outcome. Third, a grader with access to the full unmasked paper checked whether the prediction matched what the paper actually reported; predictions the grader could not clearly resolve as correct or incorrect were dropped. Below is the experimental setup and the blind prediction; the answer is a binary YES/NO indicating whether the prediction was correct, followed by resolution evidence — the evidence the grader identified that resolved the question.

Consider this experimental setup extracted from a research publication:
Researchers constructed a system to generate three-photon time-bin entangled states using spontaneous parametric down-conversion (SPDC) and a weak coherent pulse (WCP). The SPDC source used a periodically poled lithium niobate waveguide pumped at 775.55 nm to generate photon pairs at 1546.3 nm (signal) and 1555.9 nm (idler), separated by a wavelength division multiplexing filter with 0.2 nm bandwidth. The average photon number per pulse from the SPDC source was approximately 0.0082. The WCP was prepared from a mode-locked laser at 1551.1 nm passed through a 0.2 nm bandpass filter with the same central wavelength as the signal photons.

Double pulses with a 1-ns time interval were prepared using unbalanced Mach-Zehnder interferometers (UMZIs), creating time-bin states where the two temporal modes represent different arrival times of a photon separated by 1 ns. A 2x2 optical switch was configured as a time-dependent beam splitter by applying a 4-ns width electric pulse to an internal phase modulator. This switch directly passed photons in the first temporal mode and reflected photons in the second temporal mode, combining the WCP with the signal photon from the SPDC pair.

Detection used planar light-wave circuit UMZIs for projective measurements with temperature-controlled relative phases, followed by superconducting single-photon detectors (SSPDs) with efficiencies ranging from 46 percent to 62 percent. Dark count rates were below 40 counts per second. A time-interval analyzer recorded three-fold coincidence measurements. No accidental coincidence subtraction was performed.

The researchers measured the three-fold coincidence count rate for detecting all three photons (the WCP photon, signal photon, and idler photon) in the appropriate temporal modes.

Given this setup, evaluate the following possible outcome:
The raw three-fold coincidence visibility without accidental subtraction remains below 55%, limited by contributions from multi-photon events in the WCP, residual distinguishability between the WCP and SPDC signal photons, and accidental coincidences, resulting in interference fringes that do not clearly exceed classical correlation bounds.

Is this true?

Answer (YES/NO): NO